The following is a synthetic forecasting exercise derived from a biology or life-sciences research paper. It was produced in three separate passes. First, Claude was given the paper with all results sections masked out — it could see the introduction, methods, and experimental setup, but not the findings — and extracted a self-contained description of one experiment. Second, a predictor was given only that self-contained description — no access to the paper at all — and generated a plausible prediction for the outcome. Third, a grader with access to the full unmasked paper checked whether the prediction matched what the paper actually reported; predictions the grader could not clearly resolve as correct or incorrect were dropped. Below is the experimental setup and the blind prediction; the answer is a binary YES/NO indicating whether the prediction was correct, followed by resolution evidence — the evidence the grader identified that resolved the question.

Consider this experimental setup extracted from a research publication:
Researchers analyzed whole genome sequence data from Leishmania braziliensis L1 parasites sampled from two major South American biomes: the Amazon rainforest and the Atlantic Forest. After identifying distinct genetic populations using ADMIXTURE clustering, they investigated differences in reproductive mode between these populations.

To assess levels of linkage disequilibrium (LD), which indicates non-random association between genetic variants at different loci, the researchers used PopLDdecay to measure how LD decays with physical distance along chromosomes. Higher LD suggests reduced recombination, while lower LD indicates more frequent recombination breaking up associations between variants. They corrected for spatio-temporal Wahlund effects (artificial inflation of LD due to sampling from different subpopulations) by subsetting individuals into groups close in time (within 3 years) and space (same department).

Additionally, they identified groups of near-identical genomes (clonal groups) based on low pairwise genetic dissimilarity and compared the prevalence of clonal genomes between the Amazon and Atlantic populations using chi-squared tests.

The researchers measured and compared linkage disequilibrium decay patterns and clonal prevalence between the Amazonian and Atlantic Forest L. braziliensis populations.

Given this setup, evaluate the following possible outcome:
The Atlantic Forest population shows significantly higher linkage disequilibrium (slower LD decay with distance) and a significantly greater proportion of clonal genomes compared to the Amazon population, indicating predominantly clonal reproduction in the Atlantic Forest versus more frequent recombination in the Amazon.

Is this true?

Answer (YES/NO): YES